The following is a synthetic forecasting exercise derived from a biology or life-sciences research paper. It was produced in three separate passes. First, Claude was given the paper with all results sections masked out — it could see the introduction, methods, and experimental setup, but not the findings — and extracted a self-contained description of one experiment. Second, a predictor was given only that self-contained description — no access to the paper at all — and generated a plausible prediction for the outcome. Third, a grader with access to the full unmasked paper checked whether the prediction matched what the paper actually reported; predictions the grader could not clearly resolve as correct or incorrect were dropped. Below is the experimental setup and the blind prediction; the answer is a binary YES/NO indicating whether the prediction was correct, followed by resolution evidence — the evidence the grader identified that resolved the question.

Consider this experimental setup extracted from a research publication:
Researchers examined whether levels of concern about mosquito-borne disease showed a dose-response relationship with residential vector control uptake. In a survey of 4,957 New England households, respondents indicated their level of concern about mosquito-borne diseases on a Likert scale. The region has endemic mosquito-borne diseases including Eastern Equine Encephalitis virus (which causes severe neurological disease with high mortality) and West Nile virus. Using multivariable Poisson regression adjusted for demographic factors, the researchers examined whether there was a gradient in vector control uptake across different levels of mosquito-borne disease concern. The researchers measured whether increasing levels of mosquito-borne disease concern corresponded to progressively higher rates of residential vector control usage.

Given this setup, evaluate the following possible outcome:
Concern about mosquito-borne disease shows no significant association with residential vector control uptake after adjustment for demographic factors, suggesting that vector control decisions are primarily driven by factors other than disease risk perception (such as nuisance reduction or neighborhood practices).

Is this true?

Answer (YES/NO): NO